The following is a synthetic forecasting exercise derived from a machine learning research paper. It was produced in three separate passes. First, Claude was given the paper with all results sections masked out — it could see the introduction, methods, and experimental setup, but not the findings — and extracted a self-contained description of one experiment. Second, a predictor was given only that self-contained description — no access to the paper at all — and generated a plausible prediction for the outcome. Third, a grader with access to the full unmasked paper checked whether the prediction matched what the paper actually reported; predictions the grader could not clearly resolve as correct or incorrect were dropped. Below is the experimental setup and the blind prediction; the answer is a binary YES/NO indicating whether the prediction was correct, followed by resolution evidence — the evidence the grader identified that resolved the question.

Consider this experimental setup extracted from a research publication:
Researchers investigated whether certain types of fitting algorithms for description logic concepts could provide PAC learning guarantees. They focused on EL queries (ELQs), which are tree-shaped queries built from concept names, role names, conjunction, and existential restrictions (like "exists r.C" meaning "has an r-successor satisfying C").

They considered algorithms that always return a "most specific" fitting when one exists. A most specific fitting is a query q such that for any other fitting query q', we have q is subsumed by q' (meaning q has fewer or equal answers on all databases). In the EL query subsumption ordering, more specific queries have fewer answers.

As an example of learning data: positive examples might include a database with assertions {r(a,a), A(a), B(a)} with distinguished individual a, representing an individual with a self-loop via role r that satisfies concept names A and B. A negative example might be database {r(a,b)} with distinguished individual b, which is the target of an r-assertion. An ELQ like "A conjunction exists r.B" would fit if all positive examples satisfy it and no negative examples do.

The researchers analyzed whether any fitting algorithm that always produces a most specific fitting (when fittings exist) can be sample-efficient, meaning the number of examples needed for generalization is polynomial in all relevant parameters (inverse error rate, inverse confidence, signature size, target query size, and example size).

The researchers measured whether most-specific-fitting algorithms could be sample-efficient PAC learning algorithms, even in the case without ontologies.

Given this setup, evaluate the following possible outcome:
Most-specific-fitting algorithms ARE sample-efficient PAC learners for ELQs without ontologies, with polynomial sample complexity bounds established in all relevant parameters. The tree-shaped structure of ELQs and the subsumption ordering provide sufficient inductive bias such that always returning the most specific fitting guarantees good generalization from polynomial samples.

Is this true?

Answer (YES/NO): NO